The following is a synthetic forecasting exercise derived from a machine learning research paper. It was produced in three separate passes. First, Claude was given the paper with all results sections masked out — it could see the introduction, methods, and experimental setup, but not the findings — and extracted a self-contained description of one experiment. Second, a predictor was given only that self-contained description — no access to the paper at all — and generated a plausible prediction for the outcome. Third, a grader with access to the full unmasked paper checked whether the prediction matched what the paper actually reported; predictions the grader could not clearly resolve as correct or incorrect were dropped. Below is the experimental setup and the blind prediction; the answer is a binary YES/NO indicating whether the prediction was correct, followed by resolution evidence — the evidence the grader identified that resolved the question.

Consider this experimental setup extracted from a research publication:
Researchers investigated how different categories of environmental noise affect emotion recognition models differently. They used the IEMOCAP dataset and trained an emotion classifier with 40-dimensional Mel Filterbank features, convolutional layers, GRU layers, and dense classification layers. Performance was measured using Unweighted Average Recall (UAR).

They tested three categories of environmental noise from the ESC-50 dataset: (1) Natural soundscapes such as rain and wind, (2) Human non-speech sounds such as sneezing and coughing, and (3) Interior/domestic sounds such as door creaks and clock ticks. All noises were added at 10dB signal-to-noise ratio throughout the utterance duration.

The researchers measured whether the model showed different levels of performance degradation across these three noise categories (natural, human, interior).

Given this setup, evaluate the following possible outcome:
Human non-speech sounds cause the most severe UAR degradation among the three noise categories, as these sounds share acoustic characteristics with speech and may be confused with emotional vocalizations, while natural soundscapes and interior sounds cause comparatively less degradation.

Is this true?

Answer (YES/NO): NO